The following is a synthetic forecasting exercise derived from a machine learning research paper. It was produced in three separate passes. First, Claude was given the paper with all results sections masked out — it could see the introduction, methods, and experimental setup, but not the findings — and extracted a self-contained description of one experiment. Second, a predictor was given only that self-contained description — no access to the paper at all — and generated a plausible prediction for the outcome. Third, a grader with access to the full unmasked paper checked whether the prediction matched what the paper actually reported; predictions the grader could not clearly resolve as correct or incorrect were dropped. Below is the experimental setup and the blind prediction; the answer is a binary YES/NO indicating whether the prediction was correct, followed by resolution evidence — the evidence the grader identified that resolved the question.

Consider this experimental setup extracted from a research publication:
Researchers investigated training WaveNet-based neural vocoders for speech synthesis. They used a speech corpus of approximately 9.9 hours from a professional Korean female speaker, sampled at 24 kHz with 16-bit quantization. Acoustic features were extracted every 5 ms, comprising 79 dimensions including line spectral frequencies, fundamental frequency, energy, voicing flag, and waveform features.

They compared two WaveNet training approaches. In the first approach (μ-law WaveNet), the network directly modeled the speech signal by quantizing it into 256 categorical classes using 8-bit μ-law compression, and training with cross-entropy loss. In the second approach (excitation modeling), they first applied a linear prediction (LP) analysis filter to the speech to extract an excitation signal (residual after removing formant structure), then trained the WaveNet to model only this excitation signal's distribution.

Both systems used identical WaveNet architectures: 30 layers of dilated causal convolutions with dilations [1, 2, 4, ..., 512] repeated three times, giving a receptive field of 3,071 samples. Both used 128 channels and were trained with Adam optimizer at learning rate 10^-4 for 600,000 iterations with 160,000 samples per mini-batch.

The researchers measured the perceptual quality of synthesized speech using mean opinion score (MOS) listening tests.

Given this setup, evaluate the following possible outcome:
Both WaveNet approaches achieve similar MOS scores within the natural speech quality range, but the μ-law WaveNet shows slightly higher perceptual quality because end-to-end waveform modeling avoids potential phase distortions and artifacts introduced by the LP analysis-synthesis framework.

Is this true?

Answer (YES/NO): NO